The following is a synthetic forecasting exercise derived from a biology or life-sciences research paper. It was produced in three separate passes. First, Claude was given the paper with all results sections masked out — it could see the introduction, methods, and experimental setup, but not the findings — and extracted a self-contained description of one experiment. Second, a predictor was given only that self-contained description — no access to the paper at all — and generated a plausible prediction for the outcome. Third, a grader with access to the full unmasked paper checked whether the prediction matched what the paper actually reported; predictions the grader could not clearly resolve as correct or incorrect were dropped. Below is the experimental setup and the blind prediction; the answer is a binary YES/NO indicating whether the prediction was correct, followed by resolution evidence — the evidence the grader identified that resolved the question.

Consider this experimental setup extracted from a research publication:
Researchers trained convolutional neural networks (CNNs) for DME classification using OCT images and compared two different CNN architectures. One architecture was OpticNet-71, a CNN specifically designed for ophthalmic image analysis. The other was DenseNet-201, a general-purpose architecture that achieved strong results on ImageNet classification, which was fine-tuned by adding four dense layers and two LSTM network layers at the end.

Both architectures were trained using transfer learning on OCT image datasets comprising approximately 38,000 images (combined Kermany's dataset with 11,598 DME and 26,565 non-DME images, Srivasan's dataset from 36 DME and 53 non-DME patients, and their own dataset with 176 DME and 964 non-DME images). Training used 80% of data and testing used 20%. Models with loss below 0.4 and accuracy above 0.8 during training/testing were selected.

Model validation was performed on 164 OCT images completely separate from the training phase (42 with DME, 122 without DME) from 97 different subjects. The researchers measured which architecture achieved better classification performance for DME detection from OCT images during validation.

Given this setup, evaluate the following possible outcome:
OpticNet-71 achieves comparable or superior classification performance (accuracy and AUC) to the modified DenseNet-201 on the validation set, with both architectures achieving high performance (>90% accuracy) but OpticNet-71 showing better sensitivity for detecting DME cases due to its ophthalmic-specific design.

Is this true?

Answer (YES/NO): NO